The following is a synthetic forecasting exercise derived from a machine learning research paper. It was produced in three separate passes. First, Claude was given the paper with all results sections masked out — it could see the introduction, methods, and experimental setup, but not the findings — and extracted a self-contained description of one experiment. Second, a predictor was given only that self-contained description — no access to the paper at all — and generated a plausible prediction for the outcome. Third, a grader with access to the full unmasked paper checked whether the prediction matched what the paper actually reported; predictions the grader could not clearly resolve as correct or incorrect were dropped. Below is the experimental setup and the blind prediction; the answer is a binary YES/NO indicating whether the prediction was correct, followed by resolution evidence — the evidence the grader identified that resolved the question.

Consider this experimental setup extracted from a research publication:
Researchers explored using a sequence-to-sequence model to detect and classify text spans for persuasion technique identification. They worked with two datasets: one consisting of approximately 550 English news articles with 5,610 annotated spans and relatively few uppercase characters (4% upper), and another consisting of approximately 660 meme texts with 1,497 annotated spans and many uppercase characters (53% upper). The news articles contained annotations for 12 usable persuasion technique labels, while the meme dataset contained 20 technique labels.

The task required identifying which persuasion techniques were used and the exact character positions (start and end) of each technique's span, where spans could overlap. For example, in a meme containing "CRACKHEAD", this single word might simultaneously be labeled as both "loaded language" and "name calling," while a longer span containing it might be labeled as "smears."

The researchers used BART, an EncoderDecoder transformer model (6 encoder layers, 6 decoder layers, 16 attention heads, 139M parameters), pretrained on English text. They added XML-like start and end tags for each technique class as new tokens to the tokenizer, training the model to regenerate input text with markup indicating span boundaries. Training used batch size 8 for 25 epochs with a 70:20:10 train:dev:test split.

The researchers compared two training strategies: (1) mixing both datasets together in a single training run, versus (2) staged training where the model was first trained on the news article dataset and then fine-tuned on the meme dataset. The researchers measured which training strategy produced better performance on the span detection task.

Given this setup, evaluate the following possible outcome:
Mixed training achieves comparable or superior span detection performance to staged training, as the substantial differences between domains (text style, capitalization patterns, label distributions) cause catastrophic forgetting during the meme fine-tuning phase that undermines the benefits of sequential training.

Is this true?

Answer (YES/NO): NO